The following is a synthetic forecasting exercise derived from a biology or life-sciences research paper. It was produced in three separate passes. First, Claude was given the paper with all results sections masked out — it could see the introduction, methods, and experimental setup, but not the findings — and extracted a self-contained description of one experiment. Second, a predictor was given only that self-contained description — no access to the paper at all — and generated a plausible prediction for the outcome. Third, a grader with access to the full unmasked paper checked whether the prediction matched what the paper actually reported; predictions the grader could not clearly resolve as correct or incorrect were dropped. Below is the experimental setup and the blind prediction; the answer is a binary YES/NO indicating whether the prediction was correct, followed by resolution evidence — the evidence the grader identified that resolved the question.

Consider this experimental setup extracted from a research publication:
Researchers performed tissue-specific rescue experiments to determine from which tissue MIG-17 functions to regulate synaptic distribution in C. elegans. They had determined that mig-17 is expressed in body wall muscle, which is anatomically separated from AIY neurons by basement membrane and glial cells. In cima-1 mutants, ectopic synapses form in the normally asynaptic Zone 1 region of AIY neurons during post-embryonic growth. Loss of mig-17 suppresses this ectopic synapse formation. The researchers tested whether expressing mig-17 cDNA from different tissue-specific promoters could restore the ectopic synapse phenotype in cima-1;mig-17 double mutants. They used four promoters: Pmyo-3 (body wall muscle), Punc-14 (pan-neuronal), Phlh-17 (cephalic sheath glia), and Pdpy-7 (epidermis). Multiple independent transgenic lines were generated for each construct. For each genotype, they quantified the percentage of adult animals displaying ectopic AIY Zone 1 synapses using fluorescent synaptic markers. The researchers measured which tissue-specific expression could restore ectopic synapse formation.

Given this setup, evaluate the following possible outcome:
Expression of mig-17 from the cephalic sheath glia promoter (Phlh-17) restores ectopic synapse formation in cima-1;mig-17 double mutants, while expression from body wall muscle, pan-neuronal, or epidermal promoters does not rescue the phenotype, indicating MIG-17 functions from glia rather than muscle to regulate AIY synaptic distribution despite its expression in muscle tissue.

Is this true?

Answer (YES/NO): NO